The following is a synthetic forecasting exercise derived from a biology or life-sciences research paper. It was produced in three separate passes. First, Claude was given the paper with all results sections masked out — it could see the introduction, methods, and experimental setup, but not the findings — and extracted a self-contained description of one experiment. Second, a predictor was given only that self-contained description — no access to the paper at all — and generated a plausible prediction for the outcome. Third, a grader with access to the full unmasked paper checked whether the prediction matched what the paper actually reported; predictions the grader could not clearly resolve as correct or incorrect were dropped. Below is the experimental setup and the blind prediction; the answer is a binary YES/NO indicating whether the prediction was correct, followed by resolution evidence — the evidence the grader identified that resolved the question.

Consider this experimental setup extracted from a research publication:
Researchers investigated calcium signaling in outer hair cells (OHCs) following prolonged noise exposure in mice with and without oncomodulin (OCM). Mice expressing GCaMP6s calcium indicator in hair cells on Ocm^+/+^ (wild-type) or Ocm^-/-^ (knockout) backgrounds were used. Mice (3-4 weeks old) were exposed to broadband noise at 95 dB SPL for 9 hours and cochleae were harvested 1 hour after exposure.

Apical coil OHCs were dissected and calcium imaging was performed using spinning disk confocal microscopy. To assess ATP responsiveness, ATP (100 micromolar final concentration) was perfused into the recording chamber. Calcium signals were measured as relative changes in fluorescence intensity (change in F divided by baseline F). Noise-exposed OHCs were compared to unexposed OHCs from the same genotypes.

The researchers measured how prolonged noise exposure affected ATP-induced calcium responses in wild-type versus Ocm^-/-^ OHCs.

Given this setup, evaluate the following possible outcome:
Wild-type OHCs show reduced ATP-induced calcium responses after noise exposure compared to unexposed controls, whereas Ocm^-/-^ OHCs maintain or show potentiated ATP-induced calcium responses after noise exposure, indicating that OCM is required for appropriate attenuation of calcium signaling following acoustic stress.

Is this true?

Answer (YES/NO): NO